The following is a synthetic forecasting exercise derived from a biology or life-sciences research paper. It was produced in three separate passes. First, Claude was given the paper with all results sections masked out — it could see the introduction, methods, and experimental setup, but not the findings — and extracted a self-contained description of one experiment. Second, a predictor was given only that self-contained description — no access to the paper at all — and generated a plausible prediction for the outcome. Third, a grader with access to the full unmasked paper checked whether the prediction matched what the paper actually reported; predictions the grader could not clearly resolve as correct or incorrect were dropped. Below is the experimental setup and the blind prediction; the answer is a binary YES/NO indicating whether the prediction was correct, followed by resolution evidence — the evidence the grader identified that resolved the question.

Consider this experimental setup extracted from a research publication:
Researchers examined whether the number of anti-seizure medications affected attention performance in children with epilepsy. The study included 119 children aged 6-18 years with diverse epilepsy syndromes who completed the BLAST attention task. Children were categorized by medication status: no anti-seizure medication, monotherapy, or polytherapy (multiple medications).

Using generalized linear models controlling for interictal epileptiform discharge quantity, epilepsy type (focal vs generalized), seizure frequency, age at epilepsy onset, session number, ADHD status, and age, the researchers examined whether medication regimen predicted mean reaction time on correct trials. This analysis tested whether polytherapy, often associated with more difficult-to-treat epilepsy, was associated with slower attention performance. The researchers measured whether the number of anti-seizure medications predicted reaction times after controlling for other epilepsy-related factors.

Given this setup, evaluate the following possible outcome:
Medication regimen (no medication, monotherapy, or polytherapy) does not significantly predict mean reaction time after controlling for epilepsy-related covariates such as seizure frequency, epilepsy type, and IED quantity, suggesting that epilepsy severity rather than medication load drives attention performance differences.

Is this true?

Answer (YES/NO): NO